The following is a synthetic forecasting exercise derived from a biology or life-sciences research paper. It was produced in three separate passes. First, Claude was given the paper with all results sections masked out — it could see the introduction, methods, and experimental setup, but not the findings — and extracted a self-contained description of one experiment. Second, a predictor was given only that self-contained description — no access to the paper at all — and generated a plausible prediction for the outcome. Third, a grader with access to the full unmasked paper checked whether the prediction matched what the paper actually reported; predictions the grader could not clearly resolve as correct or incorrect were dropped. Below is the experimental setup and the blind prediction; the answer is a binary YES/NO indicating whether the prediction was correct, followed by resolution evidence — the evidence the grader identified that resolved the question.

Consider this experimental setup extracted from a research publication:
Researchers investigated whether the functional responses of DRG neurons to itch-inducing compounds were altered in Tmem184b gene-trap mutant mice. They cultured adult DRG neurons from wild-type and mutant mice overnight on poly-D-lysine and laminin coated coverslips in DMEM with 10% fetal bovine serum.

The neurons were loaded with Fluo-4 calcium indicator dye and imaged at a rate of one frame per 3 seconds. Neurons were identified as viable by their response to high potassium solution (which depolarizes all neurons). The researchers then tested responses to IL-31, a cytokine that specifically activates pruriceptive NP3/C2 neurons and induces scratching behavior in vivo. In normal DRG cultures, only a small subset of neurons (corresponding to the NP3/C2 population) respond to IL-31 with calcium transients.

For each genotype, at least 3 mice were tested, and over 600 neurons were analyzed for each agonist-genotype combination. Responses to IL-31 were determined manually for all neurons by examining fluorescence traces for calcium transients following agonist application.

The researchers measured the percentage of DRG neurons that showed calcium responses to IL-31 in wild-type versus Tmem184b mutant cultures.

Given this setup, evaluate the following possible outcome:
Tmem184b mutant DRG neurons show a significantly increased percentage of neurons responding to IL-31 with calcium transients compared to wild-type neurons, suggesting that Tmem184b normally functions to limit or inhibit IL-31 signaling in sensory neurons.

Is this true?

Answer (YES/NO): NO